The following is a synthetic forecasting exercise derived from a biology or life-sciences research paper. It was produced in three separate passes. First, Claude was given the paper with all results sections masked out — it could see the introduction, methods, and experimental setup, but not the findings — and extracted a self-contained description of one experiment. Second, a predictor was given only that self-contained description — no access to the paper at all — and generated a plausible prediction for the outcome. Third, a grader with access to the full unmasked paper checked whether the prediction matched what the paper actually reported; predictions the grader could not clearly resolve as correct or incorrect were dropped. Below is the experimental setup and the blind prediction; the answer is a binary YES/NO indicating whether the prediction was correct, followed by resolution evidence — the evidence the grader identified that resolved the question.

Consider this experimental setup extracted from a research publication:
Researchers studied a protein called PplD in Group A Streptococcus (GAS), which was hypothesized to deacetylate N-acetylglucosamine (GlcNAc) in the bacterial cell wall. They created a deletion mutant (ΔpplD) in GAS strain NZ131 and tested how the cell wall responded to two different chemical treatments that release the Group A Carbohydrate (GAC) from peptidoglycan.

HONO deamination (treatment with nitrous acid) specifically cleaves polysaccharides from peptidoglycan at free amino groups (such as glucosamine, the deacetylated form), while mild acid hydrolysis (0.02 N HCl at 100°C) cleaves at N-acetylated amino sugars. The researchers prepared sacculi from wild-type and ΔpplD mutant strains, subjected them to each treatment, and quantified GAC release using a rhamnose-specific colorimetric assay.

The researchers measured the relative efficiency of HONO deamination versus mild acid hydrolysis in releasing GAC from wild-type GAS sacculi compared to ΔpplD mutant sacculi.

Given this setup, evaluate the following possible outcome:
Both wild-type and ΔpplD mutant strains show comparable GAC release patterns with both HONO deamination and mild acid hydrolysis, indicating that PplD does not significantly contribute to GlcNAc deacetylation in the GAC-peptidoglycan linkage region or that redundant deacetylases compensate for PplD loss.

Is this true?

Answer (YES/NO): NO